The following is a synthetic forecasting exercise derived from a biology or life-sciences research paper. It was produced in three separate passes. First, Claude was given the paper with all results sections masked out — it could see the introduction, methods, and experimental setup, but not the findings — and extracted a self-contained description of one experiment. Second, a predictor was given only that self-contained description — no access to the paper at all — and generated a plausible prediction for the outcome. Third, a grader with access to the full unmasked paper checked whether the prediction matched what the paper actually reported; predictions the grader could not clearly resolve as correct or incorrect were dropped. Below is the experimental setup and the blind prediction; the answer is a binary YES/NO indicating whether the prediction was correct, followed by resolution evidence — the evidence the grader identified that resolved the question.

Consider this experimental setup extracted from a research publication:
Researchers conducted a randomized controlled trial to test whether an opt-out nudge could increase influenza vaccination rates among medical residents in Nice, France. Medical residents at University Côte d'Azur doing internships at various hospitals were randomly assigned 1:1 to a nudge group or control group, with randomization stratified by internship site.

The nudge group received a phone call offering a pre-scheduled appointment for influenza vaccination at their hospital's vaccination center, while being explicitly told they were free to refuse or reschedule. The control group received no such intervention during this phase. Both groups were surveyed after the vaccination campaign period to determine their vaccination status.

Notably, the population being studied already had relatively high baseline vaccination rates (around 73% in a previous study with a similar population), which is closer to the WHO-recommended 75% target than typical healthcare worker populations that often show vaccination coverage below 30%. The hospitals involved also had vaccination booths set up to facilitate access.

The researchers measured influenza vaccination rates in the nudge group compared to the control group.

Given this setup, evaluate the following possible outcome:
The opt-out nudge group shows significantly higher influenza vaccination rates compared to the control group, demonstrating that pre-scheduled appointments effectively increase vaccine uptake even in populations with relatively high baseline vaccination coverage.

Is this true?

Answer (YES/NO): YES